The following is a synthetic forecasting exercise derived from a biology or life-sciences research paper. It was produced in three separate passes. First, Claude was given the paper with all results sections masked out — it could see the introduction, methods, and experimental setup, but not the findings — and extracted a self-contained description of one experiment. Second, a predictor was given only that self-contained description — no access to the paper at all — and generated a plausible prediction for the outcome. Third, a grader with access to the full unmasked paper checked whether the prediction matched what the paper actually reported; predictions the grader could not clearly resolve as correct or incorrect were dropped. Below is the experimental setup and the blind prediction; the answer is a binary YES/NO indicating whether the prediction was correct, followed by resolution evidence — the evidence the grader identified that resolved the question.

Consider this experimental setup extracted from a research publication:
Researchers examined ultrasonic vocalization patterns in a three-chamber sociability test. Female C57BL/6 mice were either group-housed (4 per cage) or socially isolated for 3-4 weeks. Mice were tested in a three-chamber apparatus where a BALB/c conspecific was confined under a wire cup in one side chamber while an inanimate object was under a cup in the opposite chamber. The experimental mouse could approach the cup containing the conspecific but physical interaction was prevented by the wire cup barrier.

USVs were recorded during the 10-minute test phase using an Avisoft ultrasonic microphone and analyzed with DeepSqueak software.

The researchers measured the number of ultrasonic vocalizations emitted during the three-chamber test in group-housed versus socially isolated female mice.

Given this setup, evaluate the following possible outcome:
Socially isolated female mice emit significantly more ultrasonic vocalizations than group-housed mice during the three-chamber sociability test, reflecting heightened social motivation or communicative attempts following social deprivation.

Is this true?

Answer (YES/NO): NO